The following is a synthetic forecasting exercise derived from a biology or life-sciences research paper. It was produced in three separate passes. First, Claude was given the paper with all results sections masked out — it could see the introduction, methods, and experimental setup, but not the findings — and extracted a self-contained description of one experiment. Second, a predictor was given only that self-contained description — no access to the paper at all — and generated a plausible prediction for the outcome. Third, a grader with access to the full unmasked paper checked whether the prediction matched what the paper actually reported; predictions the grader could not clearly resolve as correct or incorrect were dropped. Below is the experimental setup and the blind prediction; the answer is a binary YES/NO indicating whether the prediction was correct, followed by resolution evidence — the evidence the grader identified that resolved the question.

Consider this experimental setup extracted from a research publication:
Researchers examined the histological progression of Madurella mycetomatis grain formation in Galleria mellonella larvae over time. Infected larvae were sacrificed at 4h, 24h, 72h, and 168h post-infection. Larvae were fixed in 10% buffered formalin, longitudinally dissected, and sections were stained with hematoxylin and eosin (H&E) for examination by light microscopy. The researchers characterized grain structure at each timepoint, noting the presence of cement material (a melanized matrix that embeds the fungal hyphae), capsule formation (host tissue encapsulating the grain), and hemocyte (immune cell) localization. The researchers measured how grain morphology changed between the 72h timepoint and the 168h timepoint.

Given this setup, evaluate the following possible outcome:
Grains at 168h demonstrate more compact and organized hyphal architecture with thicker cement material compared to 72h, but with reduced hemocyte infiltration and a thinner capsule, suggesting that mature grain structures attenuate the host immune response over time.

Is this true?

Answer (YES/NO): NO